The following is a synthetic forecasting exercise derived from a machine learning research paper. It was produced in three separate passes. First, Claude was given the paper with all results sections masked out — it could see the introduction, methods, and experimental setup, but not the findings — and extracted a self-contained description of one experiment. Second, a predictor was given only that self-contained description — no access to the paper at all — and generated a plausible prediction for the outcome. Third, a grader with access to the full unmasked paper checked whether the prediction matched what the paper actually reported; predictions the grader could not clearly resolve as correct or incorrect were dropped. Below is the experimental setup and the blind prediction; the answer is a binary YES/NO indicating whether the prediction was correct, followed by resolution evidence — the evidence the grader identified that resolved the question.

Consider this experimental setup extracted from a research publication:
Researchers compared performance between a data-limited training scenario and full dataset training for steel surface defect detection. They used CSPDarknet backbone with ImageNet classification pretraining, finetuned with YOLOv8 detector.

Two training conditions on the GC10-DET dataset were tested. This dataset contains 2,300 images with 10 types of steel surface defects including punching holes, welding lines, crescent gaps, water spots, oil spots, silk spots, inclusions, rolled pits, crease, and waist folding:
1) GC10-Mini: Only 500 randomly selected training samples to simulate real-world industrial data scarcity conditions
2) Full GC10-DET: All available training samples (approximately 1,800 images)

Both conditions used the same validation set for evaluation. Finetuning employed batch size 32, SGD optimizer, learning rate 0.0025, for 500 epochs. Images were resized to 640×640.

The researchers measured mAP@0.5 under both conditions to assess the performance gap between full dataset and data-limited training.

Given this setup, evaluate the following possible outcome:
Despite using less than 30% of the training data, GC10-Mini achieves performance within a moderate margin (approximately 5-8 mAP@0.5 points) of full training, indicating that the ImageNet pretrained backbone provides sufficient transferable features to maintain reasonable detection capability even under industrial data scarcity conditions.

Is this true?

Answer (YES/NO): NO